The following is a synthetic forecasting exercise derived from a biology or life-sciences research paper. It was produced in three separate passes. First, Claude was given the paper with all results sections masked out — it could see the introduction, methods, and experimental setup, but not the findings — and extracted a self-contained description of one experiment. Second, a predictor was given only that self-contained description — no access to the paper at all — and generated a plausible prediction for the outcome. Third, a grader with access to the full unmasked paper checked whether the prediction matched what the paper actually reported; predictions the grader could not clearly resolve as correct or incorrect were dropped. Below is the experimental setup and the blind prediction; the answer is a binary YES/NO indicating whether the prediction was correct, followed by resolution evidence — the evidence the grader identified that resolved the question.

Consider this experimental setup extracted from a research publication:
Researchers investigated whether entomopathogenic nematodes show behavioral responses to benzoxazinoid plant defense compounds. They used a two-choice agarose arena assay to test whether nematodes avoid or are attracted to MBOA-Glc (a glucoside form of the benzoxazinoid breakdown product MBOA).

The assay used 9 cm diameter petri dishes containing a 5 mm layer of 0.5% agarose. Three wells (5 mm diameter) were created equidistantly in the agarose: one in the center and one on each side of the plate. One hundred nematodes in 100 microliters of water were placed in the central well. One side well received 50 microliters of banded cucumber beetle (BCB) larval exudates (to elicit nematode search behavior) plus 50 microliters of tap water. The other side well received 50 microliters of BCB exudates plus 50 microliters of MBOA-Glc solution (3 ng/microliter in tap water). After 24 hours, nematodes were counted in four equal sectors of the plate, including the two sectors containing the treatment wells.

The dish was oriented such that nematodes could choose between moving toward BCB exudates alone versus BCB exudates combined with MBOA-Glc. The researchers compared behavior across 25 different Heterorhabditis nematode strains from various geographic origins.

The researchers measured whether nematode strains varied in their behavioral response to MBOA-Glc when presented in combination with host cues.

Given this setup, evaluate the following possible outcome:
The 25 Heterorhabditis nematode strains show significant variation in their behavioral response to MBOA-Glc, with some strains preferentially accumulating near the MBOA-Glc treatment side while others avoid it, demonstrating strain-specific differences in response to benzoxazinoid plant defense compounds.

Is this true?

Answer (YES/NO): NO